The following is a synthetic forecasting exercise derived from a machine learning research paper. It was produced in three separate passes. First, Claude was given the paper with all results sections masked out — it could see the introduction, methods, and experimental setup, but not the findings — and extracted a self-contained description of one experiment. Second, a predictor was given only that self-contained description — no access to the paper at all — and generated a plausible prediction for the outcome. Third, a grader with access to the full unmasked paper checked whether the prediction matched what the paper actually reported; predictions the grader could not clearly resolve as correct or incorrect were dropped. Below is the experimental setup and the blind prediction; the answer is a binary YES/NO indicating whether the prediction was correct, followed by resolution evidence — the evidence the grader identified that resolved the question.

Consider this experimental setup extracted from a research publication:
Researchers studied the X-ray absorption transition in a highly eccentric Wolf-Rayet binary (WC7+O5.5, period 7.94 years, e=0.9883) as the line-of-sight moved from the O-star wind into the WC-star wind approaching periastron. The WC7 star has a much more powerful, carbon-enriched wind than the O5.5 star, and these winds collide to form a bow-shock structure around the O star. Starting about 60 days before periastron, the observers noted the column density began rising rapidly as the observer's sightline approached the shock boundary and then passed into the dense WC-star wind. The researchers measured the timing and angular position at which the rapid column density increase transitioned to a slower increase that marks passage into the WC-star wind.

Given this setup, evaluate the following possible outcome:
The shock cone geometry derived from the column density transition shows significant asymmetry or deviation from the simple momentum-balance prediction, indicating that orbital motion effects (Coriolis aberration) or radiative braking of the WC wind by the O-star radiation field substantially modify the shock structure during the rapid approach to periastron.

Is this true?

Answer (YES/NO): NO